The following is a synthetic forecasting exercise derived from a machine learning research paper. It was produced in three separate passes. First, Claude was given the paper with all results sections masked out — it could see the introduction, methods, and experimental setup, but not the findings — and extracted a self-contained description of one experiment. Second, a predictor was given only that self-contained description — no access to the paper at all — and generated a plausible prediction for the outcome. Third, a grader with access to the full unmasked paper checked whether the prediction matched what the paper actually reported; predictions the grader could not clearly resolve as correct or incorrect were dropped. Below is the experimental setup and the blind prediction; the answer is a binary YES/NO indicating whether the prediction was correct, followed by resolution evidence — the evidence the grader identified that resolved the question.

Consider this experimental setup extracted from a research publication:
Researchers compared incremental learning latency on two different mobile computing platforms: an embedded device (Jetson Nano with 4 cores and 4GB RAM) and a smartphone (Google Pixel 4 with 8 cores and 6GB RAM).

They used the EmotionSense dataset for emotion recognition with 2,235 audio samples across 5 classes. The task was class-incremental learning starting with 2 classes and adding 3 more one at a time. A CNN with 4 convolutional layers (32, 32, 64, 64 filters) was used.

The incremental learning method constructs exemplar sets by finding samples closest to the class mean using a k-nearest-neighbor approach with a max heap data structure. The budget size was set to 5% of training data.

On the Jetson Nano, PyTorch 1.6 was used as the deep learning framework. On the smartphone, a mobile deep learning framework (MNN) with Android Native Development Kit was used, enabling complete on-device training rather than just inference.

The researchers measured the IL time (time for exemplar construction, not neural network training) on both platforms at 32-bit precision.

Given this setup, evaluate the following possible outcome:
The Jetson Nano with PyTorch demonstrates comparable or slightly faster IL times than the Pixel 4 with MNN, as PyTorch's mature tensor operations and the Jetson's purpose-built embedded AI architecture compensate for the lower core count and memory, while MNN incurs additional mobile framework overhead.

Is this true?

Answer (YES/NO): NO